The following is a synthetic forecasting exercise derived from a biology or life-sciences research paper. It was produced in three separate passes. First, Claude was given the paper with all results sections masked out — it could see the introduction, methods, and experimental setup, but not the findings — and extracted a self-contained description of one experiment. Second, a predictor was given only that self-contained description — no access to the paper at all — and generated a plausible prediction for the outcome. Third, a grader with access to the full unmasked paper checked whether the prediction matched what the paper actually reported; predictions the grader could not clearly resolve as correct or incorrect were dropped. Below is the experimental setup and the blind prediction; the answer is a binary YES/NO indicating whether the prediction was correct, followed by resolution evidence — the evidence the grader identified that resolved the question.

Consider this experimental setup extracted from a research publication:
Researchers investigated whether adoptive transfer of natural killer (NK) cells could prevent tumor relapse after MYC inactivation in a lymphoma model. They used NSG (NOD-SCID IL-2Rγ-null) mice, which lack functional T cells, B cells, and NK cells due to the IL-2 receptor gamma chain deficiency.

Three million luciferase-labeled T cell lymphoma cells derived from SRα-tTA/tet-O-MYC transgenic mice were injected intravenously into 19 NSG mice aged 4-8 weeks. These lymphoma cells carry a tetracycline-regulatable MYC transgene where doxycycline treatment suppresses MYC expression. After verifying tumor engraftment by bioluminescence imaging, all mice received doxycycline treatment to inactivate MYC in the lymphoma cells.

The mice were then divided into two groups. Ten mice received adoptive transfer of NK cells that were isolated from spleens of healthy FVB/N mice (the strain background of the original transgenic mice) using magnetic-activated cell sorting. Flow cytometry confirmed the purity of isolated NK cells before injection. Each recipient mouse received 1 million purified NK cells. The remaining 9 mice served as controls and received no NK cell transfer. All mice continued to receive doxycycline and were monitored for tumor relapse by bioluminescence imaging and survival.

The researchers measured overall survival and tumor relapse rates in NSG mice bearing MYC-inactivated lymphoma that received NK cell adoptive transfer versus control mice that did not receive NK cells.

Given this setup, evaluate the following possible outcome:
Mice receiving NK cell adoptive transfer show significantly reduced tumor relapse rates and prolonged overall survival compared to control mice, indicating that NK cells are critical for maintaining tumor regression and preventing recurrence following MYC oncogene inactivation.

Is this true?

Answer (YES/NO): NO